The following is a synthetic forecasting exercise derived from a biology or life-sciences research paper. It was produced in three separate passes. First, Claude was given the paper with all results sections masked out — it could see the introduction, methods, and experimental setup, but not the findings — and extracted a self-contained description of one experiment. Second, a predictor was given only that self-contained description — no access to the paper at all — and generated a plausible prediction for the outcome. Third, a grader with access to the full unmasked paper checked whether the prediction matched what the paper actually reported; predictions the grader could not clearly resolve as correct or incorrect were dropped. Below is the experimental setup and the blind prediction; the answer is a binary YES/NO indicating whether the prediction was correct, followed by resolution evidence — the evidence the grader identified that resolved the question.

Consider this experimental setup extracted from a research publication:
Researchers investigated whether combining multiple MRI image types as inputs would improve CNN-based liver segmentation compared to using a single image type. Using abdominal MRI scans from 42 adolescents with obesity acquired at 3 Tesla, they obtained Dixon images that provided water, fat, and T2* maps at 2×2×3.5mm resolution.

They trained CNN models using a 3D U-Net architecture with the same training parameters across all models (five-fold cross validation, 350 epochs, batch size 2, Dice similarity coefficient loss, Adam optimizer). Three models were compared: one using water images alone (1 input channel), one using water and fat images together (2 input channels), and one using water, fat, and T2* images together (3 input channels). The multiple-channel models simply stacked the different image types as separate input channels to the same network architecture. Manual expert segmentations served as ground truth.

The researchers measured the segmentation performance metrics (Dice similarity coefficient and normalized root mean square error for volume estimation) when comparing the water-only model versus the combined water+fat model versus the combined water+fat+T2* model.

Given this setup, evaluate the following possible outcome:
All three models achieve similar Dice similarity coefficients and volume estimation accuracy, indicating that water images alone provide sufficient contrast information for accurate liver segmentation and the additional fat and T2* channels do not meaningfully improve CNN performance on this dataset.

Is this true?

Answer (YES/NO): NO